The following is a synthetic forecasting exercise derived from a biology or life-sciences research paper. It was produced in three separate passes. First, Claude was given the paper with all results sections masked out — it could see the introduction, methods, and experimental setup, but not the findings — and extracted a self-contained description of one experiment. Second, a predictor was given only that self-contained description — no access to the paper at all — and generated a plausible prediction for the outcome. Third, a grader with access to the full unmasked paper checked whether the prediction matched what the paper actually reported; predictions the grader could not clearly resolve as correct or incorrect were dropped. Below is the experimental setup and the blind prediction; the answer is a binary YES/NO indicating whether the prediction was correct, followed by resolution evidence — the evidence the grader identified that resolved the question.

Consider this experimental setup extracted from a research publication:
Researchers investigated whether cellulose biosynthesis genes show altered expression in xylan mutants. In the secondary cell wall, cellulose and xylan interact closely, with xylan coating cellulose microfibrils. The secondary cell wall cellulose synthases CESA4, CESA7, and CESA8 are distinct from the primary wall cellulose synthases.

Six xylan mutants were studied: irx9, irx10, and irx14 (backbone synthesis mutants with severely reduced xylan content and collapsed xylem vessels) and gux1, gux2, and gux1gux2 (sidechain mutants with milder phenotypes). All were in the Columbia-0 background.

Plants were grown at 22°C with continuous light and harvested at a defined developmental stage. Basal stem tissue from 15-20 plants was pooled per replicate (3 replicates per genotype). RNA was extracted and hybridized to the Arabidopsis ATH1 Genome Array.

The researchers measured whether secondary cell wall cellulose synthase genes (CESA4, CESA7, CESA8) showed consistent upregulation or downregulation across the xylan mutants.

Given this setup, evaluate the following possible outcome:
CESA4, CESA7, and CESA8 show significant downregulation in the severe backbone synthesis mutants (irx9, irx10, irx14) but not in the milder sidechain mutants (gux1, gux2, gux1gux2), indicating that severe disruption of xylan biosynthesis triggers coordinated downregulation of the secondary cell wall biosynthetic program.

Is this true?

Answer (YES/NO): NO